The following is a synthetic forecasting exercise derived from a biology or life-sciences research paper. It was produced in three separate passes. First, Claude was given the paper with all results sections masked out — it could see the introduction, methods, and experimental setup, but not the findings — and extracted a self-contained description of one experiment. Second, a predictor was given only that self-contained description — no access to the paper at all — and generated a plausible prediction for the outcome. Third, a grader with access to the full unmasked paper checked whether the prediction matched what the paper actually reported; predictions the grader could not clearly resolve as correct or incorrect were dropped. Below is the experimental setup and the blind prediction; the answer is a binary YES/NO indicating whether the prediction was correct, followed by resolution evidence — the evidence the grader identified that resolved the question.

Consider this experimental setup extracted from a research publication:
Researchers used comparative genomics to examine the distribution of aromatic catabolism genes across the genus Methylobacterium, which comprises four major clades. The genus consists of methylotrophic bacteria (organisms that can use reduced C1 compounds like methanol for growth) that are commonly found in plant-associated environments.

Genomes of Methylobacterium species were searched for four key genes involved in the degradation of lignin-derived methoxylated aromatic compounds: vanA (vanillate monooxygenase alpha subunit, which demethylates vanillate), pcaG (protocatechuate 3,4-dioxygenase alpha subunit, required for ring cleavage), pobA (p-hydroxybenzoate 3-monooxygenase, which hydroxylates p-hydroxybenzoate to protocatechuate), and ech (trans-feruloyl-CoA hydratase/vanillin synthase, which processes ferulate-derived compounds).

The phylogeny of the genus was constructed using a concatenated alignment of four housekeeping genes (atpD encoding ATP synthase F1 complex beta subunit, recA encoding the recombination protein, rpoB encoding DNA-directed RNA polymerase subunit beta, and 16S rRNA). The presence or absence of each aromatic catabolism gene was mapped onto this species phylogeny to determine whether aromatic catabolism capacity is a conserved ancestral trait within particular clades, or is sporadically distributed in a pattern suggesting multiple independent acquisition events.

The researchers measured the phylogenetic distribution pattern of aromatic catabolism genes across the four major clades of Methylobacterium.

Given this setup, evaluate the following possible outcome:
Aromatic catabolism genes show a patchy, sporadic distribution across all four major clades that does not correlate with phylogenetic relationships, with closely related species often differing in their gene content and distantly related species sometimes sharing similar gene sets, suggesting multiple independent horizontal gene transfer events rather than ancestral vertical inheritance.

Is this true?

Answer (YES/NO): NO